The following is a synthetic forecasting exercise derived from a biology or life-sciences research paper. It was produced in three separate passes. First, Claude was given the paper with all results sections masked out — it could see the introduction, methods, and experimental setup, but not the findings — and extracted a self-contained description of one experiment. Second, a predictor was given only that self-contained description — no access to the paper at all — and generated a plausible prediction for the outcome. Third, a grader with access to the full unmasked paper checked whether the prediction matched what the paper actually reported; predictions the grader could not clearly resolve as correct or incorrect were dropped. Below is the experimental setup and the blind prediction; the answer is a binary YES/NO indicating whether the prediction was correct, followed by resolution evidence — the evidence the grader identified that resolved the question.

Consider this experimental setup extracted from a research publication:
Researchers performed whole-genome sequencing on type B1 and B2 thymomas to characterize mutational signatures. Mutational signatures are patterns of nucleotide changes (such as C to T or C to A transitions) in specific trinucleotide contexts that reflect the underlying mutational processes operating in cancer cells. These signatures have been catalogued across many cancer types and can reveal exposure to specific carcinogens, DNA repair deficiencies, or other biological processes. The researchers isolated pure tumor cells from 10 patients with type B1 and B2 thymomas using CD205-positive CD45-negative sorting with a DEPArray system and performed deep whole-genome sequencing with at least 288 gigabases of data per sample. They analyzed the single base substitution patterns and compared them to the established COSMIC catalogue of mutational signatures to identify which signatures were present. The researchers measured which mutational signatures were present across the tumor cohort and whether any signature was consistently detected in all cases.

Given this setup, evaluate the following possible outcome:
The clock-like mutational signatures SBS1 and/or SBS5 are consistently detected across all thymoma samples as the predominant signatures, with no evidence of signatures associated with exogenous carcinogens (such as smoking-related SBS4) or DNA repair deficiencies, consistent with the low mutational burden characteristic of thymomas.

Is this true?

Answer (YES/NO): NO